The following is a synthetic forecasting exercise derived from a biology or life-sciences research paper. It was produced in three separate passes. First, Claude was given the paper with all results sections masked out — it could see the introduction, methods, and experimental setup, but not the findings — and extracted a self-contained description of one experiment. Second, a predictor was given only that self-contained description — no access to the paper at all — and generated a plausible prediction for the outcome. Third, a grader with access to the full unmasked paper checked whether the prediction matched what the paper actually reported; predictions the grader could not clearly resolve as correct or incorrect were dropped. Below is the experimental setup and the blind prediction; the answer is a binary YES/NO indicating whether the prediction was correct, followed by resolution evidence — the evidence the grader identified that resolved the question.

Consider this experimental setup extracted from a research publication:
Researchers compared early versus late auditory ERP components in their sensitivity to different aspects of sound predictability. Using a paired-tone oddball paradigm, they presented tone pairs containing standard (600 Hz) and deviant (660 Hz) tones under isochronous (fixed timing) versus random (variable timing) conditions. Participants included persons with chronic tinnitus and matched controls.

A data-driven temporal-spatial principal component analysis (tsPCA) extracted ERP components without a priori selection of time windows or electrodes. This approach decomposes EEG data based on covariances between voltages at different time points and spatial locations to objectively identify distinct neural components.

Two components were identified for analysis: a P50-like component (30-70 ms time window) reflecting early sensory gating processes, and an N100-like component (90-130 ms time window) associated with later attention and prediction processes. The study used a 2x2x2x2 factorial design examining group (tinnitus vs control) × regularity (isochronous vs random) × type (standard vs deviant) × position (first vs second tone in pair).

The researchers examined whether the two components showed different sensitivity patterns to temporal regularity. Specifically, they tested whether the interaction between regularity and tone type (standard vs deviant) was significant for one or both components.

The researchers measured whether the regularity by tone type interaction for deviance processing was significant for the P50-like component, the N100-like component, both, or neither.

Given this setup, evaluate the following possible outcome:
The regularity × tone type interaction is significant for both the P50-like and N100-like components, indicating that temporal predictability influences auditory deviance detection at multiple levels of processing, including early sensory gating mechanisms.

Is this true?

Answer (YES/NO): YES